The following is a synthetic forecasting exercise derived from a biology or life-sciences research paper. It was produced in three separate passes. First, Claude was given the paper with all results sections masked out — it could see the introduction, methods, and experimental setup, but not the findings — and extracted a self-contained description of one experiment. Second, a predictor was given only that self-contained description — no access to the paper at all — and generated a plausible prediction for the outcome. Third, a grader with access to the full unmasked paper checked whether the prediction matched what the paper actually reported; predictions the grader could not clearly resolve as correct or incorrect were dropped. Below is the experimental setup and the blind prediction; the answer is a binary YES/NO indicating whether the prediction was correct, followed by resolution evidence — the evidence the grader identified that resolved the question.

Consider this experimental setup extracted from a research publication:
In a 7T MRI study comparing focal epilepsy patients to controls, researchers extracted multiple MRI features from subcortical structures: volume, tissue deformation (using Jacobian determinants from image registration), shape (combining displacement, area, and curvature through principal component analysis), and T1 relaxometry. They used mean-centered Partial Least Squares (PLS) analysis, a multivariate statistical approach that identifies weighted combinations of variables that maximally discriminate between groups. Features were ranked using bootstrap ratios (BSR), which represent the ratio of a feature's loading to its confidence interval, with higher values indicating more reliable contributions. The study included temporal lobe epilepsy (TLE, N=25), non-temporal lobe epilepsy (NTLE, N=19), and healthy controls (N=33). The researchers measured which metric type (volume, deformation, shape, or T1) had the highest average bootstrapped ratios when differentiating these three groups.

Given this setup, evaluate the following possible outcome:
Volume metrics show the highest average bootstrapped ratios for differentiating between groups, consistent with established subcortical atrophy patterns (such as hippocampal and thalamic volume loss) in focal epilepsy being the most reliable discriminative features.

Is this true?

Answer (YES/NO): YES